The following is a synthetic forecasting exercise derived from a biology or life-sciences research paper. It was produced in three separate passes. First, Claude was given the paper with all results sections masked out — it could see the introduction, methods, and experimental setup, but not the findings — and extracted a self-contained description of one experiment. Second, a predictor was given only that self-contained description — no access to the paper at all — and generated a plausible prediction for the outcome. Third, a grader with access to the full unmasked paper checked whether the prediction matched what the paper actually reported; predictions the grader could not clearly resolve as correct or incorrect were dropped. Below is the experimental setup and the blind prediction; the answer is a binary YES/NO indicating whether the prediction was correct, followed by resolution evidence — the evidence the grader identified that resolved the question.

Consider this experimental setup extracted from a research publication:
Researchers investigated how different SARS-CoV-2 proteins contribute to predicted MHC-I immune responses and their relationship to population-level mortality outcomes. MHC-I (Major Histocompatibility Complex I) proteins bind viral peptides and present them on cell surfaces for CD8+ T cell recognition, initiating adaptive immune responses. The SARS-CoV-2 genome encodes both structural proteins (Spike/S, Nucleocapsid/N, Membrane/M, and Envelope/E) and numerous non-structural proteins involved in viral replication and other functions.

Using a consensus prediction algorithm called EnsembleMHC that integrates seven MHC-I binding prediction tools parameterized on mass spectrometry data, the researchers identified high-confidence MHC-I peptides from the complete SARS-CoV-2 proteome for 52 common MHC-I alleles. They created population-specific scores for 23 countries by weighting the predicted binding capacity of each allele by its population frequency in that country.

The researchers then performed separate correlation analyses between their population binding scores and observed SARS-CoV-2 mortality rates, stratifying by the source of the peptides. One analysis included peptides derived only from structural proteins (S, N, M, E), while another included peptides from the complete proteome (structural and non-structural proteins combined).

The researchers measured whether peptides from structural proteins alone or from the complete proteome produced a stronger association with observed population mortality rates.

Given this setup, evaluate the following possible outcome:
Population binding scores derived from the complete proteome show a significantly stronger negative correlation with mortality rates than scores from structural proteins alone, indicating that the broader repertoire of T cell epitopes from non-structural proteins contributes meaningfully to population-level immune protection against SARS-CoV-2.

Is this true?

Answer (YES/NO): NO